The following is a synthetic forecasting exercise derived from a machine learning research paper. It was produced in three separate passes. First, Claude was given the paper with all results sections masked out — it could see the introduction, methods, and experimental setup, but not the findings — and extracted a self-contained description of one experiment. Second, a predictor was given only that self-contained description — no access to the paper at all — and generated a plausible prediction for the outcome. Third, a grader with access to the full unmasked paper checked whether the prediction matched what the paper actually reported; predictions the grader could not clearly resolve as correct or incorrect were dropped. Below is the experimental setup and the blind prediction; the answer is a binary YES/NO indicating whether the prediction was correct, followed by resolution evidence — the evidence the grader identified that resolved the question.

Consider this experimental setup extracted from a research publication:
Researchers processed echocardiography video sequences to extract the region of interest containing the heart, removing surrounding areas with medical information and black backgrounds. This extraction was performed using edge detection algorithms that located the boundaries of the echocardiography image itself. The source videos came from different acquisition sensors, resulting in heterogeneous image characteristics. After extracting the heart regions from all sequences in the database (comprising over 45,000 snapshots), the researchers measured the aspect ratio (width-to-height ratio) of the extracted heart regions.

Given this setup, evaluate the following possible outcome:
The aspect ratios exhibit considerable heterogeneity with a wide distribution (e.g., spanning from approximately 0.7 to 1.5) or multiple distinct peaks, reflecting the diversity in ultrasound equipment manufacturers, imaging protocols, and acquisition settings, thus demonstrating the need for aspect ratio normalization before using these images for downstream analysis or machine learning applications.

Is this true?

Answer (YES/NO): NO